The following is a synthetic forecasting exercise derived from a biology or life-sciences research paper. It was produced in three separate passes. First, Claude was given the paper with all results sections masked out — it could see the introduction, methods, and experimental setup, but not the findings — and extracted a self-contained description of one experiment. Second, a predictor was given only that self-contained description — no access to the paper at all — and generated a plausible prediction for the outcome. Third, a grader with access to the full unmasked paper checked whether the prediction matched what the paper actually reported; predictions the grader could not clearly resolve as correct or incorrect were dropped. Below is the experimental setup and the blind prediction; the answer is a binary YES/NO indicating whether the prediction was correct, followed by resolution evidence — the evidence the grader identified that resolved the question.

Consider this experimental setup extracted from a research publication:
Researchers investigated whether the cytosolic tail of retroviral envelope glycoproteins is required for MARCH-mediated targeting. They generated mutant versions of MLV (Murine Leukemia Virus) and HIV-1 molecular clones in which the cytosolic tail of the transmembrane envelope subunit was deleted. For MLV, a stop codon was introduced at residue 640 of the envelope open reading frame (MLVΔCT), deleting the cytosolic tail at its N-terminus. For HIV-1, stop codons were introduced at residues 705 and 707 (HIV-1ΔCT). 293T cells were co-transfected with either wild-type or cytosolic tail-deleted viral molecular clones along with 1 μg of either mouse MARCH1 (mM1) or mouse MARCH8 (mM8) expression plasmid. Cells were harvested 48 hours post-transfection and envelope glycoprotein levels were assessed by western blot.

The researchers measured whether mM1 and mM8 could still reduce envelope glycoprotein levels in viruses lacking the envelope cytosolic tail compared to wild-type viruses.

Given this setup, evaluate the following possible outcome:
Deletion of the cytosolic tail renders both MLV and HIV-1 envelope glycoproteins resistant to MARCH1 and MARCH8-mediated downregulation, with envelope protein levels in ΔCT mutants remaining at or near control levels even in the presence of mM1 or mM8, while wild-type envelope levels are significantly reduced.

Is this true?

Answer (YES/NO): NO